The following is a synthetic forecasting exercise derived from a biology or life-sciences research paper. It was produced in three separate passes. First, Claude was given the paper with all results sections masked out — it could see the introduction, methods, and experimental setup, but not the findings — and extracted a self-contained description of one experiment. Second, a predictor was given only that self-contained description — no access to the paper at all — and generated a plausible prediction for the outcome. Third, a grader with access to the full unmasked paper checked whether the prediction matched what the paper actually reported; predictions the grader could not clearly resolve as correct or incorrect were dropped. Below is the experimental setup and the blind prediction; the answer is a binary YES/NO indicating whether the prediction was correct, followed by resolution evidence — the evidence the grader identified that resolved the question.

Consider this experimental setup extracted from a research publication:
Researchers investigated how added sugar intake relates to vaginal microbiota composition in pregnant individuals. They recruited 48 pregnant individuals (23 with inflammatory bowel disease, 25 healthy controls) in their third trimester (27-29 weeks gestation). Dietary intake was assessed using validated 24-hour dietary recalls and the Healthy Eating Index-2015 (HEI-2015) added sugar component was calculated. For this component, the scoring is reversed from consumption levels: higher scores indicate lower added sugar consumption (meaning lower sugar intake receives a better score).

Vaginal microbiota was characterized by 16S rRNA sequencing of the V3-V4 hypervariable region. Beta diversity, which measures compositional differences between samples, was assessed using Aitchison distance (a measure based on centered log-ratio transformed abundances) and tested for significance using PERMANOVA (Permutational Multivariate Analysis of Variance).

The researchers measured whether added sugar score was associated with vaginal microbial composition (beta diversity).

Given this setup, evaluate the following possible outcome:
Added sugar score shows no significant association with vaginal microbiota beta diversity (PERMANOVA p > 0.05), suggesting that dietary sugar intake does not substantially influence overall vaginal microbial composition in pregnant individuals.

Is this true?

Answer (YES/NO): NO